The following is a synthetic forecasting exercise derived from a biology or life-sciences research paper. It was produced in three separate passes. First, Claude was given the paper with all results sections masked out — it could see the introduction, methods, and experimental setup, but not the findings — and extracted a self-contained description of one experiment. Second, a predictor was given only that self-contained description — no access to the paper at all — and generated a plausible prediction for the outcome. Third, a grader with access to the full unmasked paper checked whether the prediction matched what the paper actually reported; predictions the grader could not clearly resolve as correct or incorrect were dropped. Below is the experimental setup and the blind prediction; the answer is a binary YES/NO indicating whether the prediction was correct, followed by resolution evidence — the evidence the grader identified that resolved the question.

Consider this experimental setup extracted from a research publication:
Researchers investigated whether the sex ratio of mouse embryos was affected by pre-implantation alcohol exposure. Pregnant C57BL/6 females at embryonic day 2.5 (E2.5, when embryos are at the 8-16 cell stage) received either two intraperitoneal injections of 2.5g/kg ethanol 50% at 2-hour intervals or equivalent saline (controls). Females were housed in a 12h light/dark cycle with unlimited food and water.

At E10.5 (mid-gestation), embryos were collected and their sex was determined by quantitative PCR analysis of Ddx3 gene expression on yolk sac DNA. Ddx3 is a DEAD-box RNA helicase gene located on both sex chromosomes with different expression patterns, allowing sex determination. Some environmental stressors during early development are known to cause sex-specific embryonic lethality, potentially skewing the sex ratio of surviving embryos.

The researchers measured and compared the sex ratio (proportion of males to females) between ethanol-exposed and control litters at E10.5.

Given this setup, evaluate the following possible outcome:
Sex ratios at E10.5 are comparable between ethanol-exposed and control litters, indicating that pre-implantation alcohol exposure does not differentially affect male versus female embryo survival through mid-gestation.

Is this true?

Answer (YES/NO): YES